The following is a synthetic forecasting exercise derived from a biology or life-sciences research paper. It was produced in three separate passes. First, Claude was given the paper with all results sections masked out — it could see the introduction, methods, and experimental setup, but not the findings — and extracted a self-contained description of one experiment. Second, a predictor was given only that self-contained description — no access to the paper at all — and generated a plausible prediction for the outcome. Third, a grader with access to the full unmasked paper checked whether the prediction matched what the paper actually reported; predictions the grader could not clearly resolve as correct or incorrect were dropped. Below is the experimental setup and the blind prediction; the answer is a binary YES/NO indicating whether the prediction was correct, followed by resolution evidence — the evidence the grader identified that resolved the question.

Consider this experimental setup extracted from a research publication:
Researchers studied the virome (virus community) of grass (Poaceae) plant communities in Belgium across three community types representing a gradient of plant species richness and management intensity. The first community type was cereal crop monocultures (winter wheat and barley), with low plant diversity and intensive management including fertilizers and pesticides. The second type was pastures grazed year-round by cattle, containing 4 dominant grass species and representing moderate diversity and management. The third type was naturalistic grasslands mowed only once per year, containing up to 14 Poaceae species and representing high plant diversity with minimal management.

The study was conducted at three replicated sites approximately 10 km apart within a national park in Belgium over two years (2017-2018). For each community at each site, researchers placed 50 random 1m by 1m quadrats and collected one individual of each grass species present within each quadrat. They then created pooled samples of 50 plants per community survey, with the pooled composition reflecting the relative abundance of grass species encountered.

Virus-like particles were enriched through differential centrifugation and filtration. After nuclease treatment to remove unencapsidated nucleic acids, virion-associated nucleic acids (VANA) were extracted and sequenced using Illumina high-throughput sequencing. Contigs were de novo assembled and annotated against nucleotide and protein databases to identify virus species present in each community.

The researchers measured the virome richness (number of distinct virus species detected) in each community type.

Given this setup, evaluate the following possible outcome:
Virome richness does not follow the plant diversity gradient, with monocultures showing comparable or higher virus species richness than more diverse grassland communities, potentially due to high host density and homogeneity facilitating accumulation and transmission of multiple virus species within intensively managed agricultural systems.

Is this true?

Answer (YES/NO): NO